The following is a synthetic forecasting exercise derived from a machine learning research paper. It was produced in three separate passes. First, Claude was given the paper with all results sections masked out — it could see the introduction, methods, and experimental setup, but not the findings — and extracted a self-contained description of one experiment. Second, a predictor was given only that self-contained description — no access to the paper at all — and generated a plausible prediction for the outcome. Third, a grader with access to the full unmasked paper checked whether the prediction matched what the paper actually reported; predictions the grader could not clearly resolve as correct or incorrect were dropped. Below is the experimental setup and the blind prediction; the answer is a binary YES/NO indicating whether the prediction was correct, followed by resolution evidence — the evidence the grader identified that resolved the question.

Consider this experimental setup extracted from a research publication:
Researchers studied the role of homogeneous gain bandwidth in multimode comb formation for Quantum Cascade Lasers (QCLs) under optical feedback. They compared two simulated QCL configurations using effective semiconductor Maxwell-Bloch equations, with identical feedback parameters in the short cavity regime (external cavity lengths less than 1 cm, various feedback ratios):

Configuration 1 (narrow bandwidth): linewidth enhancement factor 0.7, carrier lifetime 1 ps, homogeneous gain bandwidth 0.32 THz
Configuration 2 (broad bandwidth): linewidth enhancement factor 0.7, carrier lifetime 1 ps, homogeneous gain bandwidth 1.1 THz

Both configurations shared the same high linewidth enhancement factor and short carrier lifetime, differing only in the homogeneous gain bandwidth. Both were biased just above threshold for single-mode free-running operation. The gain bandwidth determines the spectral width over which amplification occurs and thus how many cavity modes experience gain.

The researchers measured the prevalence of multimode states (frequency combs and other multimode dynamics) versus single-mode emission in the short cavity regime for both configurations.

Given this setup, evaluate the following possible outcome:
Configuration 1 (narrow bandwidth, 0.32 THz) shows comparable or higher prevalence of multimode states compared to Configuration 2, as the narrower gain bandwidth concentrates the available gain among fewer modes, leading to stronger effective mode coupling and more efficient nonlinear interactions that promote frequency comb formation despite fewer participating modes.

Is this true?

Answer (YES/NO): NO